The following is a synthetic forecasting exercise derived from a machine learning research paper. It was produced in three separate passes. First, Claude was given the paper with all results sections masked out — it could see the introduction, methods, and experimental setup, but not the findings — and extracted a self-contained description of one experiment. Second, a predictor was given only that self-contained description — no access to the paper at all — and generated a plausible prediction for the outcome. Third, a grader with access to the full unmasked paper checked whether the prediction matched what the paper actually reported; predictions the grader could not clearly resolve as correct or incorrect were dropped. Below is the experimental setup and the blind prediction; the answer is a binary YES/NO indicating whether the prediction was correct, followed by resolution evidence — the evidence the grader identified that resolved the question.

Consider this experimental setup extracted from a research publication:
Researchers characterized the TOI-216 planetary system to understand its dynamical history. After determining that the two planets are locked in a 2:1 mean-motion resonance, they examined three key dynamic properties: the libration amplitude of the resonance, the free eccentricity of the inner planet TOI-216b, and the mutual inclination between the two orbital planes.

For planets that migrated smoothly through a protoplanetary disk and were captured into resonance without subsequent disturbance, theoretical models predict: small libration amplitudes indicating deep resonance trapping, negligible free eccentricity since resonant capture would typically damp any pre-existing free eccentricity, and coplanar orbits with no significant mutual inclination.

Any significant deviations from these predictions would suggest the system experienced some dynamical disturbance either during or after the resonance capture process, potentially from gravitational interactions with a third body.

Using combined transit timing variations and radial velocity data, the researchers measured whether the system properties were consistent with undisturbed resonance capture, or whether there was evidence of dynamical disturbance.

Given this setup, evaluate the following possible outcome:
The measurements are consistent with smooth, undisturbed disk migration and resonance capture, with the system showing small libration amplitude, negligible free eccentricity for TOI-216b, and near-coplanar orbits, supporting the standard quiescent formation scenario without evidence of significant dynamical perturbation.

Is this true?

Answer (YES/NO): NO